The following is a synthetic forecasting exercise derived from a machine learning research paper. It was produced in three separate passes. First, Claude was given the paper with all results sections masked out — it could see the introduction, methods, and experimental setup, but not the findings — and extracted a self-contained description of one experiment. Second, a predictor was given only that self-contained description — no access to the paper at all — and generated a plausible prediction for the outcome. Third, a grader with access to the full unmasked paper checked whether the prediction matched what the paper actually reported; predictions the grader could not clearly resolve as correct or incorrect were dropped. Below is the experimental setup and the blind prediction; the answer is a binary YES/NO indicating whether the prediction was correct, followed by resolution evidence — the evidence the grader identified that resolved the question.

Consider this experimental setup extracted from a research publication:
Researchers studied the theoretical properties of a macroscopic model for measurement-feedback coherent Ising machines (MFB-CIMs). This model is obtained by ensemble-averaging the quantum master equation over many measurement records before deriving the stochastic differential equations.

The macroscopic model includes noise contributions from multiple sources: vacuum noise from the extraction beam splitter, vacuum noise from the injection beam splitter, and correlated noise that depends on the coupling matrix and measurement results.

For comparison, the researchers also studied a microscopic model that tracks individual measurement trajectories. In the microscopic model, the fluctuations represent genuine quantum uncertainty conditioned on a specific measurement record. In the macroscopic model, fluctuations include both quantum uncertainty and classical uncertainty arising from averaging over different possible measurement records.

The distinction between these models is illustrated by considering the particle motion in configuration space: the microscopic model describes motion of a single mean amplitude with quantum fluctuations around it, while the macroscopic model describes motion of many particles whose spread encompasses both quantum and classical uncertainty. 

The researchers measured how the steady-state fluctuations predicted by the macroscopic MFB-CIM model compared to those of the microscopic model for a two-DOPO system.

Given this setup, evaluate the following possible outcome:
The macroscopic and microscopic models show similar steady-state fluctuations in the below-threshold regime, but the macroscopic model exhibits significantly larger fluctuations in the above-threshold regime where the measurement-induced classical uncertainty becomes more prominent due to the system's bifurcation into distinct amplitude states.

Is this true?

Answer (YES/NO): NO